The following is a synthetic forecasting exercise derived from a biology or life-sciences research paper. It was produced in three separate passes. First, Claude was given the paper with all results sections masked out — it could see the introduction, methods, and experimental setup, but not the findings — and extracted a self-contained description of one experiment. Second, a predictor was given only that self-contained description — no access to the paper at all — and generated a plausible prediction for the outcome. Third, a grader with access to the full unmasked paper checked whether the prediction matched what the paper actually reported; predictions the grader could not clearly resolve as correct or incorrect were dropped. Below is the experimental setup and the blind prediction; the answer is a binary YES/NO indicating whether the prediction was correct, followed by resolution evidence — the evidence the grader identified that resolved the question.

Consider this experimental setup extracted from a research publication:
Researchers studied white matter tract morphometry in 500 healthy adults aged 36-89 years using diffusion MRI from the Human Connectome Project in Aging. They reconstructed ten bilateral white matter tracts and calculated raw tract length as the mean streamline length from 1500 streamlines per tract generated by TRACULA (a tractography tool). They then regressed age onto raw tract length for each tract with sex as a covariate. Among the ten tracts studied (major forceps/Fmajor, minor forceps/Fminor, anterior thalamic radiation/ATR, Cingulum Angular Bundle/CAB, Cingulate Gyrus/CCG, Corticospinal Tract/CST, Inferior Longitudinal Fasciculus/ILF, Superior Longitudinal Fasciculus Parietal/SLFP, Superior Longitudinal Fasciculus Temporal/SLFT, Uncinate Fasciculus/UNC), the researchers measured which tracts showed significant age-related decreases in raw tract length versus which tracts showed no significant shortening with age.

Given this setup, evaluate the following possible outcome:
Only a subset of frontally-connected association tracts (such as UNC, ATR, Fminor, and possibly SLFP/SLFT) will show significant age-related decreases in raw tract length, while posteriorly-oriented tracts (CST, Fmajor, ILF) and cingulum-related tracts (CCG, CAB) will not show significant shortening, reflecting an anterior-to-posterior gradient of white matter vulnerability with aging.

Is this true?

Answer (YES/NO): NO